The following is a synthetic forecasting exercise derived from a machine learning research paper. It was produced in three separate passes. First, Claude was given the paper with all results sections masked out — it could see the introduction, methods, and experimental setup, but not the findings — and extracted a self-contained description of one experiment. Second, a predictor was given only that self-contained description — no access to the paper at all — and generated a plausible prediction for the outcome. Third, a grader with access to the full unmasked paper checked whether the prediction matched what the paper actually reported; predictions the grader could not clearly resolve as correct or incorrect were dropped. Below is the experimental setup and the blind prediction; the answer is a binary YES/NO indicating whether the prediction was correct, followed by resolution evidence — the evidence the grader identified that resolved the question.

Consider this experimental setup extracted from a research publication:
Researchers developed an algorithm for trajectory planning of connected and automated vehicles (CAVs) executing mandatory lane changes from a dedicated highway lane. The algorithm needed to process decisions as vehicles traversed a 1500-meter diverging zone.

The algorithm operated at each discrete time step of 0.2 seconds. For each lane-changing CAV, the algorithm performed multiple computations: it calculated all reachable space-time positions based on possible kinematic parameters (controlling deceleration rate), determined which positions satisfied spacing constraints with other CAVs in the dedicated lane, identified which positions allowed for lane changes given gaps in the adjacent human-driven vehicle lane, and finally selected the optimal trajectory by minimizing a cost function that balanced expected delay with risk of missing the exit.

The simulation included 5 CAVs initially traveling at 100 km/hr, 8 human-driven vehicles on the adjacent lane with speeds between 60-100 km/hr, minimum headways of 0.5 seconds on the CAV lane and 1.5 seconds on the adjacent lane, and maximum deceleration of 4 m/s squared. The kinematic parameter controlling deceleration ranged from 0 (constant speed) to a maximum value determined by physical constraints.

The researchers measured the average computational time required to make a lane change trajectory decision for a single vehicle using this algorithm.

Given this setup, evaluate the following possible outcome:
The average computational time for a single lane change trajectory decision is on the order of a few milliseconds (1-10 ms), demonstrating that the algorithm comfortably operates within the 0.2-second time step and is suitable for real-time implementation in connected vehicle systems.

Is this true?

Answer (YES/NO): NO